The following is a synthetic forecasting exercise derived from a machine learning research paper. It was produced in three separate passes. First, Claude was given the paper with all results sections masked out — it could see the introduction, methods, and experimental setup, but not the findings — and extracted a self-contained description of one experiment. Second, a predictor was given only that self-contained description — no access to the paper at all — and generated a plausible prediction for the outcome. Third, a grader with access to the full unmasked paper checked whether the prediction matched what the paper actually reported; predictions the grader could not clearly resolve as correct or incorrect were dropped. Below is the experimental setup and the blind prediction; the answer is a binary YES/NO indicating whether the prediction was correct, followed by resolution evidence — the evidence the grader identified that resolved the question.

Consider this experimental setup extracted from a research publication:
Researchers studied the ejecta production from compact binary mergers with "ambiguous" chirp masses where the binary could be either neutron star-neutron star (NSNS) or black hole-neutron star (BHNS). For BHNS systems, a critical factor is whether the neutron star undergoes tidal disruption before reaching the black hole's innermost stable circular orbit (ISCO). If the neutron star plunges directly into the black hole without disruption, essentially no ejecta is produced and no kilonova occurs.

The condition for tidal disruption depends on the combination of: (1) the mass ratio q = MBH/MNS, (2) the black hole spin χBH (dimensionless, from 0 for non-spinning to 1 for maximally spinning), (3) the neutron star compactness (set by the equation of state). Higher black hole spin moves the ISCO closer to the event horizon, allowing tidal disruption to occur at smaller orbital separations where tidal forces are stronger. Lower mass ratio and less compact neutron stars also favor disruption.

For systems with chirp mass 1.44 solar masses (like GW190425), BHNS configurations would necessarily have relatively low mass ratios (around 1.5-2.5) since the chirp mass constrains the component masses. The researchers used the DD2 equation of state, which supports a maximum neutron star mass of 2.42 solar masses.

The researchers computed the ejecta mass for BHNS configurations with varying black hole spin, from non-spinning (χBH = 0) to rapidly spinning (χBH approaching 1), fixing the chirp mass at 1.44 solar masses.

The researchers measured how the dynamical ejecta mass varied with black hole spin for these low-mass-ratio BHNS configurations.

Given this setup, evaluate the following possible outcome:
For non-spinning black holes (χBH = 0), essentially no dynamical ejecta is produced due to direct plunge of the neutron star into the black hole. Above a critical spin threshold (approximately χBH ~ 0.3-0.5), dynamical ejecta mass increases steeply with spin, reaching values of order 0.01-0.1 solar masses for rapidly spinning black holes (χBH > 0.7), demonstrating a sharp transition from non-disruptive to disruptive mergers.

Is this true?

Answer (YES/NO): NO